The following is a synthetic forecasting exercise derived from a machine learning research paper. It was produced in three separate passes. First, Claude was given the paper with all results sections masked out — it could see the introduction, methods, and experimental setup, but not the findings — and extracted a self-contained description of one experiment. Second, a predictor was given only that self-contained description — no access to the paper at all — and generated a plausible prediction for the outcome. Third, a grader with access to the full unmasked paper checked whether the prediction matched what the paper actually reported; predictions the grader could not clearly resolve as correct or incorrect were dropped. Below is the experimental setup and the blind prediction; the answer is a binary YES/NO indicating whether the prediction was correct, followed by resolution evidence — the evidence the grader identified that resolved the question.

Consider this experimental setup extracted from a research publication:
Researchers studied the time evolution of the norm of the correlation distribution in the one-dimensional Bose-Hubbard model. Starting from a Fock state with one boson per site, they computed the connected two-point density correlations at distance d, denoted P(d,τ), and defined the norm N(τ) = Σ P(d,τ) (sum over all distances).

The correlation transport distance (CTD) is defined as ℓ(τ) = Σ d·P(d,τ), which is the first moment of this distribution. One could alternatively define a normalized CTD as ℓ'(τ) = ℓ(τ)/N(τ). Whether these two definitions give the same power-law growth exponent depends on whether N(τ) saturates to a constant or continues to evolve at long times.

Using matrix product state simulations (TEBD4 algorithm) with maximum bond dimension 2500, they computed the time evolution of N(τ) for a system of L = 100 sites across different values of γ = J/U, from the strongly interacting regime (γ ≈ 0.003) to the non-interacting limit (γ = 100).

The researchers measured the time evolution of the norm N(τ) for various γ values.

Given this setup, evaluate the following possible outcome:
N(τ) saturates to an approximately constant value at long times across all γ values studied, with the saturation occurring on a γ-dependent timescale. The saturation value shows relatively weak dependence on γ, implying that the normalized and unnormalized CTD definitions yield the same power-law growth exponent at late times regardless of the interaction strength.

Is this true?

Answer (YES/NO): NO